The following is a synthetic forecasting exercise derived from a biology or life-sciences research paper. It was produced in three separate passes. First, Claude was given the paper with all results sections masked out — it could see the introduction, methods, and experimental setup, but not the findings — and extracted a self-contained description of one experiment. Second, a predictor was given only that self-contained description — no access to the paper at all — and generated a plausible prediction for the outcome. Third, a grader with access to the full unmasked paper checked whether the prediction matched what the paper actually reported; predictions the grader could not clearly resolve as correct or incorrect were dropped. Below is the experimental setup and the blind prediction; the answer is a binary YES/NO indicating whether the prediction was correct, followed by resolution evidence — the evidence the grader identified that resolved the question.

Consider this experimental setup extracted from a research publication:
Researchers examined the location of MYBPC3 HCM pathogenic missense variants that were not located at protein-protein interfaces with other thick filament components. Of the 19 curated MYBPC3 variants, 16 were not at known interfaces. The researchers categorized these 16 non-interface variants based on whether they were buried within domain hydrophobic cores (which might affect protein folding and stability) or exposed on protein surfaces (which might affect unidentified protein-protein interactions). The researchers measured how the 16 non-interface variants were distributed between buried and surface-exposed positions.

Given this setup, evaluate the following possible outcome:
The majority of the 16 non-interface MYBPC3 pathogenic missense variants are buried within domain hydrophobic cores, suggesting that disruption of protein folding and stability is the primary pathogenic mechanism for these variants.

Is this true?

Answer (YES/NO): YES